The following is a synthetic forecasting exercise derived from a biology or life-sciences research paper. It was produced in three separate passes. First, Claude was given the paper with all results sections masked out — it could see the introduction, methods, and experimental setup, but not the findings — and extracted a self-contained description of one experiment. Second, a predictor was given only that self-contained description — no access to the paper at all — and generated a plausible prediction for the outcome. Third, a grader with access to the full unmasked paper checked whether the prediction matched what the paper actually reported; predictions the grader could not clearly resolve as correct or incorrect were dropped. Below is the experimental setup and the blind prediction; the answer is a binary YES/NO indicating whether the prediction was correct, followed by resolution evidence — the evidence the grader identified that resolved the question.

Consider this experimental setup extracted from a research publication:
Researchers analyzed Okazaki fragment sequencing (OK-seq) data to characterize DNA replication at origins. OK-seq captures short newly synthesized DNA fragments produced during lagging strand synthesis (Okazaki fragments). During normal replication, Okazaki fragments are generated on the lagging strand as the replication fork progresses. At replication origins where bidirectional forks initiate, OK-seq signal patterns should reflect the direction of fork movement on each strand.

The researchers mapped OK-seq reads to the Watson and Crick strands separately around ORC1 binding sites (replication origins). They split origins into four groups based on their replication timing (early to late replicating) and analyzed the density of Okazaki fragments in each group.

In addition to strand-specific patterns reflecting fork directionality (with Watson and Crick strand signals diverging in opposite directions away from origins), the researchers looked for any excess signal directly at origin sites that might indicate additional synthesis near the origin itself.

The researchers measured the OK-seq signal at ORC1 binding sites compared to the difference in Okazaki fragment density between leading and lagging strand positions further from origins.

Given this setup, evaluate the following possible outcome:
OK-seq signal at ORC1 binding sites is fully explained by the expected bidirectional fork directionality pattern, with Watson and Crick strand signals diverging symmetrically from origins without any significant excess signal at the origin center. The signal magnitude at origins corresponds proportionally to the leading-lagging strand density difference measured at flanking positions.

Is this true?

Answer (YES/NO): NO